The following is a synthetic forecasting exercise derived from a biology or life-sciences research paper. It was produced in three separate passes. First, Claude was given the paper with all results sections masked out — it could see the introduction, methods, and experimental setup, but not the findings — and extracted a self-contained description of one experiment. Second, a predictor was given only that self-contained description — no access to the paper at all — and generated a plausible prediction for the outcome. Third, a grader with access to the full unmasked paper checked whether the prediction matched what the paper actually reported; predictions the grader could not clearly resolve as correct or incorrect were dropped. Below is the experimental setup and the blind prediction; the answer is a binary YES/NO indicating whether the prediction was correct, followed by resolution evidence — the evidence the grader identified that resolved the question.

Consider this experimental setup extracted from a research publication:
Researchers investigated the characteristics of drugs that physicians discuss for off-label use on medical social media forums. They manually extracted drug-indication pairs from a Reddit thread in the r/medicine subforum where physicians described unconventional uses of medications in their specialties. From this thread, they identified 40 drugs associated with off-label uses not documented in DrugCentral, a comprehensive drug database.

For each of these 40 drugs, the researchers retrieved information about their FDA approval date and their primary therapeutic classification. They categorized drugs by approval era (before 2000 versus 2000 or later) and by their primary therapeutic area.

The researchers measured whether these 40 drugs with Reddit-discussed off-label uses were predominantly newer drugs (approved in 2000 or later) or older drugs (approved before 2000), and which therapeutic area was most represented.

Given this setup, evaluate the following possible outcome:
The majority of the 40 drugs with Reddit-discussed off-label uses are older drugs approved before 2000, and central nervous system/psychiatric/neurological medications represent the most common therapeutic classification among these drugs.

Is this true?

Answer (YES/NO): YES